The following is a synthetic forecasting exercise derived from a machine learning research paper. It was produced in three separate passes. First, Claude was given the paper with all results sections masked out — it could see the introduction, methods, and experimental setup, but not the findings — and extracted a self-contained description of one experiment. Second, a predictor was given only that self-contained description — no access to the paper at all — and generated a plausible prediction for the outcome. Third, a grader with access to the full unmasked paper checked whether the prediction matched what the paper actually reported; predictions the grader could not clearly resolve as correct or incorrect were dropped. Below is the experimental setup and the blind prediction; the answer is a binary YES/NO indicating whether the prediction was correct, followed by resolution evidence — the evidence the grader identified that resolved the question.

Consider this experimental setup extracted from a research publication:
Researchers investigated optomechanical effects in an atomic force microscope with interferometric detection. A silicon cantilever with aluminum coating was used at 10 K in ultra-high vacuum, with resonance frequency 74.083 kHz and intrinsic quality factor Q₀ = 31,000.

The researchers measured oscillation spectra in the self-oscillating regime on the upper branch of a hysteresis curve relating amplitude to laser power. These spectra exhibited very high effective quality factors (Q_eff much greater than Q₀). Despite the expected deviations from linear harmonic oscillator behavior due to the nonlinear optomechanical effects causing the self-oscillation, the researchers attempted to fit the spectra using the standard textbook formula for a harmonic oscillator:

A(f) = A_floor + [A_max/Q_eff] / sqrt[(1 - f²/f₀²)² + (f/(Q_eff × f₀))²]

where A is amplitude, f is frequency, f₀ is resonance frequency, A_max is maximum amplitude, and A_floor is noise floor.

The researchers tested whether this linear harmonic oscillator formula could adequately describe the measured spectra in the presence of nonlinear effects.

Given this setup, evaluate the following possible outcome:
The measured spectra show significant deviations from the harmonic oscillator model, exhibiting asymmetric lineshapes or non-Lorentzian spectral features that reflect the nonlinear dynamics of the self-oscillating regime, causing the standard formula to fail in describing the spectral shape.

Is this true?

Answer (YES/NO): NO